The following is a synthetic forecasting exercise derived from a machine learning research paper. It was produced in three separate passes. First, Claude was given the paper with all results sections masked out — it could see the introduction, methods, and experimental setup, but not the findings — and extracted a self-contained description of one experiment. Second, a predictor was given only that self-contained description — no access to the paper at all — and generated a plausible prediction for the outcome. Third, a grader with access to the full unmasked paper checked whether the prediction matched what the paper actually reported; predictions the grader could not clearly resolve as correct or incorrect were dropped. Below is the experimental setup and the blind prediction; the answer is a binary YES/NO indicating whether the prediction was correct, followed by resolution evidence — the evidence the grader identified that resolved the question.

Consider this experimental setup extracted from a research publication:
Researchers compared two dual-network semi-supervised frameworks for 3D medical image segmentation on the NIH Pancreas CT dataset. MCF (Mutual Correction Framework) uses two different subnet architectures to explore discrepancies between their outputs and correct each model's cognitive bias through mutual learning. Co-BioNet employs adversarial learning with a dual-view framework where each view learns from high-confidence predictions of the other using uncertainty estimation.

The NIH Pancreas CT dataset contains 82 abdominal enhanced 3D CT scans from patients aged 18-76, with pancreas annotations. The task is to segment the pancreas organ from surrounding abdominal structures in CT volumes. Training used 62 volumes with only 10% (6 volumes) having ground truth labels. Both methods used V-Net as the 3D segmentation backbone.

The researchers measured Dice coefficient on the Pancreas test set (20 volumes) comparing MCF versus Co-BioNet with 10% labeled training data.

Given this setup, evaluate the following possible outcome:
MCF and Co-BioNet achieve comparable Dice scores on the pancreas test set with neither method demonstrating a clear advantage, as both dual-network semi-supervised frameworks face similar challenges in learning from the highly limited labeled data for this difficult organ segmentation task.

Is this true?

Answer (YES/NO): NO